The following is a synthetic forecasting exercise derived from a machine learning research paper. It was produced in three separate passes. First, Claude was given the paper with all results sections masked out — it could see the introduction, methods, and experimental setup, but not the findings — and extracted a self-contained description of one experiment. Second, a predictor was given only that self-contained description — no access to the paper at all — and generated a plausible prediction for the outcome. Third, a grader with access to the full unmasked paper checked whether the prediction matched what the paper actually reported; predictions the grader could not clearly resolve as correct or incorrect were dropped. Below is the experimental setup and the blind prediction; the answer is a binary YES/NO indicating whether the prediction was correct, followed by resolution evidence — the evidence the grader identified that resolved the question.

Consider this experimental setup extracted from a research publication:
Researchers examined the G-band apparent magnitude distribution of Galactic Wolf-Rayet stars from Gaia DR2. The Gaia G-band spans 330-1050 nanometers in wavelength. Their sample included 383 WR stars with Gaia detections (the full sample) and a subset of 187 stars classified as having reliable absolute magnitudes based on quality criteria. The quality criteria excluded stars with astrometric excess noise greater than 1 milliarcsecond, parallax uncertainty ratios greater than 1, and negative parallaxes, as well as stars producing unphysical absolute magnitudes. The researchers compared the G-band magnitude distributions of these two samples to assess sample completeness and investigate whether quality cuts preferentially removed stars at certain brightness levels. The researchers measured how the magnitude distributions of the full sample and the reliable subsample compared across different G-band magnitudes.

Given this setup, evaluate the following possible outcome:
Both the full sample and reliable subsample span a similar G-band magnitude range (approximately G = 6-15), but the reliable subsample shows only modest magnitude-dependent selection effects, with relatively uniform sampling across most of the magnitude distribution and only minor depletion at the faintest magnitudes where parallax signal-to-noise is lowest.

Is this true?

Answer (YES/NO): NO